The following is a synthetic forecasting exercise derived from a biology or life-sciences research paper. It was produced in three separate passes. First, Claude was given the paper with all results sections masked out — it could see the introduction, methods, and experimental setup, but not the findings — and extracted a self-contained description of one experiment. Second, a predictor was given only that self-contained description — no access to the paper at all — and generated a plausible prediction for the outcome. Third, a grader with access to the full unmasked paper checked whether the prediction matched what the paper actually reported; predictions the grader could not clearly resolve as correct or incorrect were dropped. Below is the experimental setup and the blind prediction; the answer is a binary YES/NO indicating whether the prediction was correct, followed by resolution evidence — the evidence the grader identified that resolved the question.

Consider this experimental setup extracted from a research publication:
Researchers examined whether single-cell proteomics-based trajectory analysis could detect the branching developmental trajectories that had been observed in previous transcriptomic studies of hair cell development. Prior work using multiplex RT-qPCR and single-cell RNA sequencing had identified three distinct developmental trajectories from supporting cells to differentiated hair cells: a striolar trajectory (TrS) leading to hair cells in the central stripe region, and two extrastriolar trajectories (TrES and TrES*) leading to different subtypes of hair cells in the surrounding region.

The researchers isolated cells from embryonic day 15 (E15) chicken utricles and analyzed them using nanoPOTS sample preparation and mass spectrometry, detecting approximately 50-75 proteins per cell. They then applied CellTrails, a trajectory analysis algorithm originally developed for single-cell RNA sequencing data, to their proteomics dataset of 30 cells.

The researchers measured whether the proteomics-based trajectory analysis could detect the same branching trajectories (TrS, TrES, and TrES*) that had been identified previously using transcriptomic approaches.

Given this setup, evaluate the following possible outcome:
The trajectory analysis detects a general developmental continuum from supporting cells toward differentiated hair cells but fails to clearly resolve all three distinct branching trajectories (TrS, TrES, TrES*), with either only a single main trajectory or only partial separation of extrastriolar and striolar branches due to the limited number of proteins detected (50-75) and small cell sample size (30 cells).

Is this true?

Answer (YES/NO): YES